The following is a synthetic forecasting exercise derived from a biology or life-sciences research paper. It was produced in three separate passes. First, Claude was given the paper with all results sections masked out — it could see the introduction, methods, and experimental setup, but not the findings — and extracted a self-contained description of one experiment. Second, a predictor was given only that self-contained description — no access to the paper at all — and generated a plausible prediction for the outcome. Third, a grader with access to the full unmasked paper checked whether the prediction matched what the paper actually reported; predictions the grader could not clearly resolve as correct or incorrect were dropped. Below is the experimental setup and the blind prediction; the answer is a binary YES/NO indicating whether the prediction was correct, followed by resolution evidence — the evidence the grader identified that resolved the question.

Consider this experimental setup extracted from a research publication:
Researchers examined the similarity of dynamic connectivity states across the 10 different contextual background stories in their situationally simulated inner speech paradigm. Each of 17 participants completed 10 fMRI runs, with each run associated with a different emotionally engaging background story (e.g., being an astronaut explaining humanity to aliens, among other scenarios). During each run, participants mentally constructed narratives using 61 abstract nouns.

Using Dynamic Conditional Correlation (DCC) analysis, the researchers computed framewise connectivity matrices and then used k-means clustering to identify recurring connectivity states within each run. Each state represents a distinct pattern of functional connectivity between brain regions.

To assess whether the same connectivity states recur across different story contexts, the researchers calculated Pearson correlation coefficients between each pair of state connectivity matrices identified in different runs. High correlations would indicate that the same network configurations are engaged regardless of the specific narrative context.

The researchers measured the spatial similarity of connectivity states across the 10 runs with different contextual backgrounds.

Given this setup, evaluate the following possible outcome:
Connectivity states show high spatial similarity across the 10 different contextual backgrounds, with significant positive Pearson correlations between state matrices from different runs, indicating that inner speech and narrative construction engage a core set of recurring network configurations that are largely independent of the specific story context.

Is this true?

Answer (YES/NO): YES